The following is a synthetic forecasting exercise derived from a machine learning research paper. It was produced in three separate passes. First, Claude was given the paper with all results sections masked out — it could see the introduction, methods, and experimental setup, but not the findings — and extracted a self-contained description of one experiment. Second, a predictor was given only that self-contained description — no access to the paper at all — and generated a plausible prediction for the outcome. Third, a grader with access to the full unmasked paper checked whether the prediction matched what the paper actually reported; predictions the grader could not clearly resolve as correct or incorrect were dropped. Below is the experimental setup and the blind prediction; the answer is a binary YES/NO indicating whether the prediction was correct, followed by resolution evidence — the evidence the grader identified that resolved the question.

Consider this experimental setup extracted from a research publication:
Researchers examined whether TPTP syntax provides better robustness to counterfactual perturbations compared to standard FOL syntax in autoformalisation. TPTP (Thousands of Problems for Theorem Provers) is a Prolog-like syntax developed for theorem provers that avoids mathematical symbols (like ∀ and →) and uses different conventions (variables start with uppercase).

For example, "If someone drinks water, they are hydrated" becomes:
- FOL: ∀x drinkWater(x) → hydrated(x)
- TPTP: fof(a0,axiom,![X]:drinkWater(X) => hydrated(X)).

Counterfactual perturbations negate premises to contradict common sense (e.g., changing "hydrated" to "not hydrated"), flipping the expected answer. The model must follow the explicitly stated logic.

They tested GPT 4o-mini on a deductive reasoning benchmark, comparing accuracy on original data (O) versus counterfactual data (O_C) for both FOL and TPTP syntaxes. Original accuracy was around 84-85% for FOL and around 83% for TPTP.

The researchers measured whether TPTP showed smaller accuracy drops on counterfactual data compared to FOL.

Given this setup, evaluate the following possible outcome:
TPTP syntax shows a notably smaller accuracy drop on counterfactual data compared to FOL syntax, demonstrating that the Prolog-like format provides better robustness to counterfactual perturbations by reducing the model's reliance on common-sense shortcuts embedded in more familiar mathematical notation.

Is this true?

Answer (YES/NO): NO